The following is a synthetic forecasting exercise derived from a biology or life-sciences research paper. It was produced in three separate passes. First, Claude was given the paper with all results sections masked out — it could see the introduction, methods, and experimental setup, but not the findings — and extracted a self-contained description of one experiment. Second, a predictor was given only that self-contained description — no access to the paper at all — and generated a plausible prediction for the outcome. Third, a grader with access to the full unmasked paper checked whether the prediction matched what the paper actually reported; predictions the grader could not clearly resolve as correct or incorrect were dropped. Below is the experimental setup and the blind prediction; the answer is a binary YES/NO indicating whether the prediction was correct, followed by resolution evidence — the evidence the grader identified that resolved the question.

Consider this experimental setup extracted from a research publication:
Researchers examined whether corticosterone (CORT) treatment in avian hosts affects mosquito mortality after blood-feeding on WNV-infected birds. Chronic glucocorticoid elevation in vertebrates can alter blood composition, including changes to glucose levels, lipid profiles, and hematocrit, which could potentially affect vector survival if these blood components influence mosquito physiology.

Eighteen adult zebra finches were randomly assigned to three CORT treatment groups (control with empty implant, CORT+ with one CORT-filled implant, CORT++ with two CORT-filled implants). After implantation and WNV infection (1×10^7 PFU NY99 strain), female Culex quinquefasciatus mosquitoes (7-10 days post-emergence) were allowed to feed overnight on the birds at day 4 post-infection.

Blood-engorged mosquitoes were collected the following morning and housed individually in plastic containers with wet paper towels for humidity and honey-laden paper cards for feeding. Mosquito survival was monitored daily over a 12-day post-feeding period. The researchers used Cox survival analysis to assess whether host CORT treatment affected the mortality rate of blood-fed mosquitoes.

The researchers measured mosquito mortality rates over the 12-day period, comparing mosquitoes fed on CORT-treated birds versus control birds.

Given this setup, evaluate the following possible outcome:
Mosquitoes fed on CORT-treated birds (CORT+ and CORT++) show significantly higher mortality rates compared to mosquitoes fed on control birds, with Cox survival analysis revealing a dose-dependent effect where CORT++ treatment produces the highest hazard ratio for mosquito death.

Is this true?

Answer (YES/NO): NO